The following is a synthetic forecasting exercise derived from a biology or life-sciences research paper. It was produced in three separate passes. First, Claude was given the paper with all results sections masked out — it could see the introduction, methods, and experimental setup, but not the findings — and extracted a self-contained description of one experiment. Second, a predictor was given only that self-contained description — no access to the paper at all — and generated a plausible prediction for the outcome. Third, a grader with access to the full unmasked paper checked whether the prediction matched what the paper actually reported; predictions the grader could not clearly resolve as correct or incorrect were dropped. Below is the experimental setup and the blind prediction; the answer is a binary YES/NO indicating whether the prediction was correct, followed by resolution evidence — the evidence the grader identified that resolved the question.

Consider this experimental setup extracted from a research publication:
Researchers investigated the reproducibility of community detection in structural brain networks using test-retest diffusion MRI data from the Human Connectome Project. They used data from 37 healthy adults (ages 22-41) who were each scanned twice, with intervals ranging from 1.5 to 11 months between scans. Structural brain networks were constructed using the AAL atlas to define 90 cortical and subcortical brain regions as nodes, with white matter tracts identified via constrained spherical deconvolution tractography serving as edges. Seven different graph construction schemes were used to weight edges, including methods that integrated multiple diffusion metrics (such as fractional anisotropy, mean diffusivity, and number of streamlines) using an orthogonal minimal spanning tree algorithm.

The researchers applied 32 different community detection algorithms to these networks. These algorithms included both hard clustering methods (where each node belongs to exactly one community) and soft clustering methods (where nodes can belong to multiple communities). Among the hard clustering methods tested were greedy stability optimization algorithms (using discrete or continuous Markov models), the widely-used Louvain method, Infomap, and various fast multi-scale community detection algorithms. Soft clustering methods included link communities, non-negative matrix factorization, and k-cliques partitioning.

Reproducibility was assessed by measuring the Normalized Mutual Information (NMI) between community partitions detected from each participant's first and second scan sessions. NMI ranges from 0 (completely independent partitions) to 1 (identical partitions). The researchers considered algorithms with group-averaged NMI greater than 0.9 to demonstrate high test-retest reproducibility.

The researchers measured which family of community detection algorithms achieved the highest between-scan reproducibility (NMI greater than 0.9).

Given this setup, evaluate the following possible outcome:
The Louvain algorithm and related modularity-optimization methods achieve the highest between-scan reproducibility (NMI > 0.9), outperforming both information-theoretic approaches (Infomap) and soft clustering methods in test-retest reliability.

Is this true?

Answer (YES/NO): NO